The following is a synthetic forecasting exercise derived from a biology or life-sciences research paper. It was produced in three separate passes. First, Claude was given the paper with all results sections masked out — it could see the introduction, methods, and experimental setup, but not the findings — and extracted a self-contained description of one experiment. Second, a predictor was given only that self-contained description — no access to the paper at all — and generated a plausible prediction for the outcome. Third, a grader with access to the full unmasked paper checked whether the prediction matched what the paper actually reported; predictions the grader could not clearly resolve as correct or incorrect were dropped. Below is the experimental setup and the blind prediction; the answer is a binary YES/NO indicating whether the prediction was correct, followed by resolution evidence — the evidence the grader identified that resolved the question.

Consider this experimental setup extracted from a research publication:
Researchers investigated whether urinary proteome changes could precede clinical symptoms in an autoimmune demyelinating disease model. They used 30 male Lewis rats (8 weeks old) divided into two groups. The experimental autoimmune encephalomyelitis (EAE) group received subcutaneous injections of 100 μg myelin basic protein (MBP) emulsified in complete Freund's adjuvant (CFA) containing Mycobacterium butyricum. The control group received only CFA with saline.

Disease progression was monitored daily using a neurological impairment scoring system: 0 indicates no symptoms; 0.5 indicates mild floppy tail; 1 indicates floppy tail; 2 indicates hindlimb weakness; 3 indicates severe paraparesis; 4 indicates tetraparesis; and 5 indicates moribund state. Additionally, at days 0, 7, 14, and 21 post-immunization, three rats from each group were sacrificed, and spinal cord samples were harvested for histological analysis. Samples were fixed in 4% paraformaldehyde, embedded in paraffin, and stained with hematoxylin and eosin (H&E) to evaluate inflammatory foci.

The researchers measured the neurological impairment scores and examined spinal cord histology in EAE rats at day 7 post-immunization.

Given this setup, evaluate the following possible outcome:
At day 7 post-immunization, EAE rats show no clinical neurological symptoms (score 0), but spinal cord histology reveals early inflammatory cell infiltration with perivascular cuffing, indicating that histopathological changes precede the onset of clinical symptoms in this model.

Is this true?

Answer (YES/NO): NO